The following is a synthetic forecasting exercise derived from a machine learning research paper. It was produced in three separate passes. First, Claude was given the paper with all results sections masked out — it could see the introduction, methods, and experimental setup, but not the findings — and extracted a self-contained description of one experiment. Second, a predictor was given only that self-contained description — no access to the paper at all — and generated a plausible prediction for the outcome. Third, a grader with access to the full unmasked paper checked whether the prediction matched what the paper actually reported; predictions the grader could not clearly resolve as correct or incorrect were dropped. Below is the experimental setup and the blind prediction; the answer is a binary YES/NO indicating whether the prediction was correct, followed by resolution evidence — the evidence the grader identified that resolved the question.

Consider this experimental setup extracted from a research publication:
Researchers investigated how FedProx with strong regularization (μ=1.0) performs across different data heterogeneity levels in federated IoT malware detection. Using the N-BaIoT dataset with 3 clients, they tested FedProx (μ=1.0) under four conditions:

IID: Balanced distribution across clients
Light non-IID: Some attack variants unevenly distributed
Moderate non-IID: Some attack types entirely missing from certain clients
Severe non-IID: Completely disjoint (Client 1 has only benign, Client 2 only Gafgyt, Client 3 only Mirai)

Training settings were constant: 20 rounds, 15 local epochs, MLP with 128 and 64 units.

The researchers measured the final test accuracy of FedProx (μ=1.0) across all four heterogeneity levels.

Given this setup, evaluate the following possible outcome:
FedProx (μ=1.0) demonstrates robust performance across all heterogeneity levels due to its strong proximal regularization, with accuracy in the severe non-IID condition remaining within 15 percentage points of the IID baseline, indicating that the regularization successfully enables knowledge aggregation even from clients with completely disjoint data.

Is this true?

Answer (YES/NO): NO